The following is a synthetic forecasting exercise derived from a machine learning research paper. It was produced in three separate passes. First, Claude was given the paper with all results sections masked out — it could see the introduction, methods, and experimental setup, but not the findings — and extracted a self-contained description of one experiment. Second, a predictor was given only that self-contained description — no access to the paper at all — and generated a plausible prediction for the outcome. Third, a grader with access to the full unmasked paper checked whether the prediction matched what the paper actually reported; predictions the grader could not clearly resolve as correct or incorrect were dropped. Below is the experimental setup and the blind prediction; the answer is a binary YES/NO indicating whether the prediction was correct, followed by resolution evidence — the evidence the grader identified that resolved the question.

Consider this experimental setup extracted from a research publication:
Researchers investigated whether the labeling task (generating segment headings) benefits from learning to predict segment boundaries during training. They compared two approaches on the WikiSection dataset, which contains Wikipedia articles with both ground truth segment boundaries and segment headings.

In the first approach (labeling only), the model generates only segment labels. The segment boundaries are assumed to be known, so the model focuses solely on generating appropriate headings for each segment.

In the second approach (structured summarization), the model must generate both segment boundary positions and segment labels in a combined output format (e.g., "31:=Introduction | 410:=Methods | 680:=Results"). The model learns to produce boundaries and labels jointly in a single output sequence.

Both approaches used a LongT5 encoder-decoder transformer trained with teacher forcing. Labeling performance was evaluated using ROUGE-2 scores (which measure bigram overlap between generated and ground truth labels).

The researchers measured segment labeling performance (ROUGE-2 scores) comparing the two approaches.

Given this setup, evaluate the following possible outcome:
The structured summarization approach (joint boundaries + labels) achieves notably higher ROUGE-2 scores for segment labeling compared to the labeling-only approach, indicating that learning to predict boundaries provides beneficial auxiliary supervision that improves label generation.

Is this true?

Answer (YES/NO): NO